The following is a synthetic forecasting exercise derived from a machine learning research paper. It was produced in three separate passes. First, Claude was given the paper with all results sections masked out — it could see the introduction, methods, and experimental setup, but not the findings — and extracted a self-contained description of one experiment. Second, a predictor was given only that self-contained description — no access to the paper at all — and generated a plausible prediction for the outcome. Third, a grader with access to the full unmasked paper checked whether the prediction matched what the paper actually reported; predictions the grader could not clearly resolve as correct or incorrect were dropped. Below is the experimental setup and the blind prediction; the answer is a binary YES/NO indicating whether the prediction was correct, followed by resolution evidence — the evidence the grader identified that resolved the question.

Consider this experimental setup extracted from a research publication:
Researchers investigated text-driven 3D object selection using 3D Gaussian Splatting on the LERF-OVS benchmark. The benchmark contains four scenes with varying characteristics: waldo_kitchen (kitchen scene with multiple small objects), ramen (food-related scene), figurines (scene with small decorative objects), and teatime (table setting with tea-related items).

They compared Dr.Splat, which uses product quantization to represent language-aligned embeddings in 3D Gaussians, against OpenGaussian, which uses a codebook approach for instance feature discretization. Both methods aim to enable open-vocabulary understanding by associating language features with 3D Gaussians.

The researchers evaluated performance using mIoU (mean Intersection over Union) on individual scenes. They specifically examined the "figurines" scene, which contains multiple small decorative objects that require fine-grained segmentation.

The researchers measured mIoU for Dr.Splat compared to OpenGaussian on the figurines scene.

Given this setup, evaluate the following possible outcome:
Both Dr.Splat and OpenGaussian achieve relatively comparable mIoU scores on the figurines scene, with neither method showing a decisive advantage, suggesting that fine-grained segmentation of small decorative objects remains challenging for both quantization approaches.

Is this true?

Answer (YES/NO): NO